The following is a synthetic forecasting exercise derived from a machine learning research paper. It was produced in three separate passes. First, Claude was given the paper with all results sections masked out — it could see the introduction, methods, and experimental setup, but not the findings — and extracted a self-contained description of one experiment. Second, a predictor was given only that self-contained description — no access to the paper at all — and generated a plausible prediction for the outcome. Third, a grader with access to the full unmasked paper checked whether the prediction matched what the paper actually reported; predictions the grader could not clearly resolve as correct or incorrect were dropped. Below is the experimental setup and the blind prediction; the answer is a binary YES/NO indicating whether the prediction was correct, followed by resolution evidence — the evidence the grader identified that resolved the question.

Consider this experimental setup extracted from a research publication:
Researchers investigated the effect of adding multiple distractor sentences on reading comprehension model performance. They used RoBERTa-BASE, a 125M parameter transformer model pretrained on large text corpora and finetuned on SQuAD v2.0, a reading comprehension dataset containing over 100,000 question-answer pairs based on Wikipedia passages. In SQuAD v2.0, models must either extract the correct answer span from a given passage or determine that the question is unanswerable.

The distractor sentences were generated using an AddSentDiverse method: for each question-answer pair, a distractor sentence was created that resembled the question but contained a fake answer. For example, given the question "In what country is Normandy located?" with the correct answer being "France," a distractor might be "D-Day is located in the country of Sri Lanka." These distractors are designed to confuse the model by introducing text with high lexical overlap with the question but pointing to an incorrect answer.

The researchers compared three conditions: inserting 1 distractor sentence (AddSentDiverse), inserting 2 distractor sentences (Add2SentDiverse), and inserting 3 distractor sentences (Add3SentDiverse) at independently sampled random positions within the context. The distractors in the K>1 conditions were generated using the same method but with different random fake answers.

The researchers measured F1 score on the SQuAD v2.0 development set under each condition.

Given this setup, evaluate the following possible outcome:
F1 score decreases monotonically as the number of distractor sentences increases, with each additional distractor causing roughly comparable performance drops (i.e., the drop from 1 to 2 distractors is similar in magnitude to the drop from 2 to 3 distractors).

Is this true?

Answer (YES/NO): NO